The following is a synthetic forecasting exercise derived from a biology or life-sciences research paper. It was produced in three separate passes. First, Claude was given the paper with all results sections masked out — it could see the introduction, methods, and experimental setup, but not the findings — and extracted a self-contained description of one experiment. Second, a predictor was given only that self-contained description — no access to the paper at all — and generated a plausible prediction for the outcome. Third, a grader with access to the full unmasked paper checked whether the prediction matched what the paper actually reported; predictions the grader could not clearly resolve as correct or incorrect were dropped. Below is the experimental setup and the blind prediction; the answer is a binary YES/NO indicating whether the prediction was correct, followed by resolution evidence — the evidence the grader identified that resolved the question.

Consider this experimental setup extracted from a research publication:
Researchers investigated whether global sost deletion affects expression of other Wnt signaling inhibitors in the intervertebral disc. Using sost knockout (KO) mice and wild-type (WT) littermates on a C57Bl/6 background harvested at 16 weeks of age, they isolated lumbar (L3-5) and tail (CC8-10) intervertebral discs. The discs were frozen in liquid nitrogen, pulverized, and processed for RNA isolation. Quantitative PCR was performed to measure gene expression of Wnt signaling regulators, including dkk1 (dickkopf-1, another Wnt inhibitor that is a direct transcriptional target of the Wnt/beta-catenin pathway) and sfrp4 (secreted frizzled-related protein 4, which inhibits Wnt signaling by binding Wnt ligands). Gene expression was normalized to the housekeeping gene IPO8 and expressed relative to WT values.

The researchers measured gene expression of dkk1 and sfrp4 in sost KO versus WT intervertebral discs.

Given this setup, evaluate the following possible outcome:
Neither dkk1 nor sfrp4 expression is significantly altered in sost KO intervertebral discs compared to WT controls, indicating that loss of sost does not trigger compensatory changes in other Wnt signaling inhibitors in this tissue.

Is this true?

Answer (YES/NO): NO